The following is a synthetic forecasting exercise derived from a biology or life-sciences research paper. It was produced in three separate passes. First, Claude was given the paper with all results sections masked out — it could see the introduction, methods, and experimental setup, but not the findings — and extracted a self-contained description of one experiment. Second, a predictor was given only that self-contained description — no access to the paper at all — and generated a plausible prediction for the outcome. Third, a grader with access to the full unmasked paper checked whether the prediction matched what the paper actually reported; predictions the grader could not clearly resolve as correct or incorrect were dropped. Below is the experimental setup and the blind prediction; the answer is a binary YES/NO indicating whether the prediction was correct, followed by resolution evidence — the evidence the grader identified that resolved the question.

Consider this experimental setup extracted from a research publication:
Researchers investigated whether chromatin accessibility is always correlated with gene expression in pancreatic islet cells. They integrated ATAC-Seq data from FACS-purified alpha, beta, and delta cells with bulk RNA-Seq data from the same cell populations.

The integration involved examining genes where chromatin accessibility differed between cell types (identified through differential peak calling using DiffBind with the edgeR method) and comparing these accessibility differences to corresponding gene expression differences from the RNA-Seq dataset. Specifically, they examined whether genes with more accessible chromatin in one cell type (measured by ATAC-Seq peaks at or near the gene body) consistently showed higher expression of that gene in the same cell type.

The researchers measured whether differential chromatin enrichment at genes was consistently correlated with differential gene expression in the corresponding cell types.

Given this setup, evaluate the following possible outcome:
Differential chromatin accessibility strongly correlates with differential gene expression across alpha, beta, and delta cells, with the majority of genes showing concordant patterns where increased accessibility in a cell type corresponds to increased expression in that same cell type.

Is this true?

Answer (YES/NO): NO